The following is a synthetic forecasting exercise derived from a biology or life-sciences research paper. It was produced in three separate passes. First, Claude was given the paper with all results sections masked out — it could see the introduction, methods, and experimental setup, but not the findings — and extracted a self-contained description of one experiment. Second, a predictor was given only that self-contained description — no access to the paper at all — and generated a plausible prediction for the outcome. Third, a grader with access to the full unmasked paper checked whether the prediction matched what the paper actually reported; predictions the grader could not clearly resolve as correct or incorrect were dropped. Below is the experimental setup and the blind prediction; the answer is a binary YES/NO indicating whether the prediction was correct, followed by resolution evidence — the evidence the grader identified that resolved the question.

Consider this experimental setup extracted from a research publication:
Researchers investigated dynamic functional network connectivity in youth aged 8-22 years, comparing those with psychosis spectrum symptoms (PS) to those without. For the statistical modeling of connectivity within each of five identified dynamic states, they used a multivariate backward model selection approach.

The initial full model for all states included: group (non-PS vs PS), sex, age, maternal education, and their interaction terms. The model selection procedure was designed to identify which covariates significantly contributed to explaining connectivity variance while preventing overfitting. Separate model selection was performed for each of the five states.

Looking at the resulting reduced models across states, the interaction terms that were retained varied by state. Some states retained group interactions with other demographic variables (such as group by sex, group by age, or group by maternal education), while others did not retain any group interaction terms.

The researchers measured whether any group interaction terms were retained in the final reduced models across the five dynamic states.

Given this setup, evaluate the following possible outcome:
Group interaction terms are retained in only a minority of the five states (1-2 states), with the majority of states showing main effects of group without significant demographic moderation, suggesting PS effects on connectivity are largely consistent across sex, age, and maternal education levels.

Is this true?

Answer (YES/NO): NO